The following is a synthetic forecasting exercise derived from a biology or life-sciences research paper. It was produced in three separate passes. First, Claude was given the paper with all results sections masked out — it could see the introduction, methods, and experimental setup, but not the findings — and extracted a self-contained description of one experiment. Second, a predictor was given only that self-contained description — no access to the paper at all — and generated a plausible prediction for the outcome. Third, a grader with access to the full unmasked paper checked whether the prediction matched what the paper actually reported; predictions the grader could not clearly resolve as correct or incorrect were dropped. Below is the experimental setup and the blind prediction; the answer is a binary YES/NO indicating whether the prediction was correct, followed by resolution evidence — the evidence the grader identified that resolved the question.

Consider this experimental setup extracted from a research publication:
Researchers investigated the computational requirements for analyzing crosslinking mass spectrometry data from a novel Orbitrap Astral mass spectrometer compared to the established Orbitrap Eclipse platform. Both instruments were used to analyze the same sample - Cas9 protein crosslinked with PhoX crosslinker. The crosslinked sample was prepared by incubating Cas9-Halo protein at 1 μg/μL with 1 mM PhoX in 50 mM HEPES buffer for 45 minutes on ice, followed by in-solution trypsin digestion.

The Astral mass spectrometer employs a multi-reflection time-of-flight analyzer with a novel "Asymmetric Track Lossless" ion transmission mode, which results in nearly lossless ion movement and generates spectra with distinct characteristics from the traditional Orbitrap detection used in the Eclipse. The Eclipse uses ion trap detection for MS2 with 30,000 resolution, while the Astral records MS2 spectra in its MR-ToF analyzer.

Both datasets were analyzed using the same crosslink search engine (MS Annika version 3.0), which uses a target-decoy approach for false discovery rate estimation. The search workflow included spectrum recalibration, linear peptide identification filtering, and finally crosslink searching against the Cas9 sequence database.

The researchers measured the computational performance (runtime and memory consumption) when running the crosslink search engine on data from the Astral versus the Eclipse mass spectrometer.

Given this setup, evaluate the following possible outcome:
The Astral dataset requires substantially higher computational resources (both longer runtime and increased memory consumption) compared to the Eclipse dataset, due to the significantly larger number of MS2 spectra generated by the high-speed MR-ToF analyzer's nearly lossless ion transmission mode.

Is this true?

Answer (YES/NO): YES